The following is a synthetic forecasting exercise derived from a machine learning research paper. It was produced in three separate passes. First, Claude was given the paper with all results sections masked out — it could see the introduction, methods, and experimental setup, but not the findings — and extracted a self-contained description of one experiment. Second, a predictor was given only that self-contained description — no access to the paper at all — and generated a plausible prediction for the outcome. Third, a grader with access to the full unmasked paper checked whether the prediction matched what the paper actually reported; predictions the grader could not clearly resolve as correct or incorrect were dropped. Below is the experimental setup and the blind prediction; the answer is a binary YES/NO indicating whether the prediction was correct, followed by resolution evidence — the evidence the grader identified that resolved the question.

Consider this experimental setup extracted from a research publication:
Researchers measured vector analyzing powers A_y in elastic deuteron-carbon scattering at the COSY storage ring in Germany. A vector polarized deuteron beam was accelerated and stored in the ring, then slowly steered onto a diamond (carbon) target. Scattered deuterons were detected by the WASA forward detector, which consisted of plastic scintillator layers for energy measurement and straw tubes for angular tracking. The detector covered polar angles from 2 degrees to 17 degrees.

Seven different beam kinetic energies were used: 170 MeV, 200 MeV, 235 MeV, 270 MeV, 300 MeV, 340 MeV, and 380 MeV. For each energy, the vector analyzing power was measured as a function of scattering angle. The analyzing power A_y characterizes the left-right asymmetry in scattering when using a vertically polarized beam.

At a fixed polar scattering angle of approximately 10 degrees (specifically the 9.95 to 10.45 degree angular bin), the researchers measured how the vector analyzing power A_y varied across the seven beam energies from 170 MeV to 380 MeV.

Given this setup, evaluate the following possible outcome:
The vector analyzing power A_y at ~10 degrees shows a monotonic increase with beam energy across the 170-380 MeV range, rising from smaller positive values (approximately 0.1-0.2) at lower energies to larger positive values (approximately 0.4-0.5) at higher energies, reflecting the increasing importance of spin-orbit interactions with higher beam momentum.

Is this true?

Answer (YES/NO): NO